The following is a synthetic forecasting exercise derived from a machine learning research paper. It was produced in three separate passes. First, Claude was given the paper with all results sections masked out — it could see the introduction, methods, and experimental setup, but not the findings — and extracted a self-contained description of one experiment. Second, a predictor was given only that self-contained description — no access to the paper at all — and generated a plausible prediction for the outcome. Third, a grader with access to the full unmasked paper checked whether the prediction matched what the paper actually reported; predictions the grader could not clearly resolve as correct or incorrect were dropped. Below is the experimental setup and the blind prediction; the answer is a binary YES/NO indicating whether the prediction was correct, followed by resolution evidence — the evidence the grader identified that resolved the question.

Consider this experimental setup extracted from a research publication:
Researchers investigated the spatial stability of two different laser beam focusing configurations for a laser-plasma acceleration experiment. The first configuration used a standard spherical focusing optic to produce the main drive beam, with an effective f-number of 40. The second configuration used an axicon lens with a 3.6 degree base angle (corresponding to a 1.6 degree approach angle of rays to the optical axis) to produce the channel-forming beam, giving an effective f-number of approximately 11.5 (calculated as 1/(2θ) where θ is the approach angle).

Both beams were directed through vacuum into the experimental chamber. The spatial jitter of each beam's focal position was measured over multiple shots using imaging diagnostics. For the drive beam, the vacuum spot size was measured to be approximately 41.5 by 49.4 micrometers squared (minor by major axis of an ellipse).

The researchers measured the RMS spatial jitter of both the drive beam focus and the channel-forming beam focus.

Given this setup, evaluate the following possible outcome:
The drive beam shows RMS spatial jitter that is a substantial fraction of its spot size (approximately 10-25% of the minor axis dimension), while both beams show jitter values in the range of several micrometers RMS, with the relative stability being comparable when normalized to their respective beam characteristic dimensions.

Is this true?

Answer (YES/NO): NO